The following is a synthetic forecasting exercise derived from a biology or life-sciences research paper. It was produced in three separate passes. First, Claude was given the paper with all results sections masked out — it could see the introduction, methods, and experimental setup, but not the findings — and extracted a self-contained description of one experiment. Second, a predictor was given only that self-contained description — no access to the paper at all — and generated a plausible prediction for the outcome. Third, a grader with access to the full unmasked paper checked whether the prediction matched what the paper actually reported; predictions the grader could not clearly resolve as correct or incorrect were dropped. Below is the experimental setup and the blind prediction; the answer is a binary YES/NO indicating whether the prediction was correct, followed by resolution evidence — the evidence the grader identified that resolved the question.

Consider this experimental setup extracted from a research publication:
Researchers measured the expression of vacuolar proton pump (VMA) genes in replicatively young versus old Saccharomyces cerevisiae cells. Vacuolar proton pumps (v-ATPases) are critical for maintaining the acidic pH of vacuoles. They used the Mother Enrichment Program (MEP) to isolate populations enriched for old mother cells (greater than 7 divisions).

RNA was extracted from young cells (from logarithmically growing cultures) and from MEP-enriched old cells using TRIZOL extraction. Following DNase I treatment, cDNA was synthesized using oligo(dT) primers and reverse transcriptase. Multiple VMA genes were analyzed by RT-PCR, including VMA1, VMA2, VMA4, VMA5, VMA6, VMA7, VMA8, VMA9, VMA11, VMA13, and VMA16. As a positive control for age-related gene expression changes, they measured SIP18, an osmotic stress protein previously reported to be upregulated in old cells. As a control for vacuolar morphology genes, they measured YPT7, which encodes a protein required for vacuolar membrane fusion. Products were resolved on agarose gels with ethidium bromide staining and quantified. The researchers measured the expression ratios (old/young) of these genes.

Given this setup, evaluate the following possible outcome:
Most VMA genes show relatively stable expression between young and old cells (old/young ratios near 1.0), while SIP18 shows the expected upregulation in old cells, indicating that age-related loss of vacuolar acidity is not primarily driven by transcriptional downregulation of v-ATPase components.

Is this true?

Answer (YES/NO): NO